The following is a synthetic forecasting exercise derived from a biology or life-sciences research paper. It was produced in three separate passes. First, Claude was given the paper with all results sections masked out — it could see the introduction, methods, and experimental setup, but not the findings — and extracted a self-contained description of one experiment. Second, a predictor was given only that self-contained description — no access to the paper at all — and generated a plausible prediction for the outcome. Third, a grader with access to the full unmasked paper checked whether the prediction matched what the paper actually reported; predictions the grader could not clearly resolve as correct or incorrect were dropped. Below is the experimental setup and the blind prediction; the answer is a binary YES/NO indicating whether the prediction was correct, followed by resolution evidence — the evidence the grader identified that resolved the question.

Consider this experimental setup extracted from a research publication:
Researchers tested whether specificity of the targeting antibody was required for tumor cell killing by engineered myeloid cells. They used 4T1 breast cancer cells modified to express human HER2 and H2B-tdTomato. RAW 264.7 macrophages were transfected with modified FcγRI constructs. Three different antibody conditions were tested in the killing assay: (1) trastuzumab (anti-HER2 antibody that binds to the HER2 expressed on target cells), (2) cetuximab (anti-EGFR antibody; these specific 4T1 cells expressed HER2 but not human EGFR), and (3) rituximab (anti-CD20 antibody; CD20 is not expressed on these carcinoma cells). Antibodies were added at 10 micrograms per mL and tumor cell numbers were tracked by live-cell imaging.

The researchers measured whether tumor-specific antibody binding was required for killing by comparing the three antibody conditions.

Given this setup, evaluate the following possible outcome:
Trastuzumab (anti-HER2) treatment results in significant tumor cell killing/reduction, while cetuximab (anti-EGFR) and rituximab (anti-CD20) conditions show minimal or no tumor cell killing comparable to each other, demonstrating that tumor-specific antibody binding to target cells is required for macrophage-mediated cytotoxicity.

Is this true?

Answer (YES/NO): NO